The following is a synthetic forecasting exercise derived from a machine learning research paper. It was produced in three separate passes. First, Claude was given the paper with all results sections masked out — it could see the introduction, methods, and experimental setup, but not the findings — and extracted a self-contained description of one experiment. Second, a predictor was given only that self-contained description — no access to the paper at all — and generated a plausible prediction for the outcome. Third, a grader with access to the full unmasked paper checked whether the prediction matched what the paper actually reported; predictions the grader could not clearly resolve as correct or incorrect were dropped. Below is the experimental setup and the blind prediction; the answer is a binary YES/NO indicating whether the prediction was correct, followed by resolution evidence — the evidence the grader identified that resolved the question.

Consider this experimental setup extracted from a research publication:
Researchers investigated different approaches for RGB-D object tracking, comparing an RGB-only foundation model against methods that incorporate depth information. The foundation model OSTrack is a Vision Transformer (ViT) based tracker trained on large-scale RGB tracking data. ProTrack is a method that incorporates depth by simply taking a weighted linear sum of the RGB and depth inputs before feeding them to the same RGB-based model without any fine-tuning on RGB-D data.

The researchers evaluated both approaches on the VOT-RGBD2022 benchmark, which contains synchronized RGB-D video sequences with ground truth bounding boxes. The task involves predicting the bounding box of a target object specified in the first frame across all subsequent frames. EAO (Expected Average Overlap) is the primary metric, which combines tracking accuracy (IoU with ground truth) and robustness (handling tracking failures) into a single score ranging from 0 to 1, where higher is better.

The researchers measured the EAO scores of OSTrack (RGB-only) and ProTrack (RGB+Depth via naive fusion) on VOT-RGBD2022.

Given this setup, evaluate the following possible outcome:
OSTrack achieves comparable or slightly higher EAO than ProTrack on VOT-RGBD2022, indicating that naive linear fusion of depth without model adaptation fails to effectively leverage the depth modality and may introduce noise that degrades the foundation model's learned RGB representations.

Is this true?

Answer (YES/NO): YES